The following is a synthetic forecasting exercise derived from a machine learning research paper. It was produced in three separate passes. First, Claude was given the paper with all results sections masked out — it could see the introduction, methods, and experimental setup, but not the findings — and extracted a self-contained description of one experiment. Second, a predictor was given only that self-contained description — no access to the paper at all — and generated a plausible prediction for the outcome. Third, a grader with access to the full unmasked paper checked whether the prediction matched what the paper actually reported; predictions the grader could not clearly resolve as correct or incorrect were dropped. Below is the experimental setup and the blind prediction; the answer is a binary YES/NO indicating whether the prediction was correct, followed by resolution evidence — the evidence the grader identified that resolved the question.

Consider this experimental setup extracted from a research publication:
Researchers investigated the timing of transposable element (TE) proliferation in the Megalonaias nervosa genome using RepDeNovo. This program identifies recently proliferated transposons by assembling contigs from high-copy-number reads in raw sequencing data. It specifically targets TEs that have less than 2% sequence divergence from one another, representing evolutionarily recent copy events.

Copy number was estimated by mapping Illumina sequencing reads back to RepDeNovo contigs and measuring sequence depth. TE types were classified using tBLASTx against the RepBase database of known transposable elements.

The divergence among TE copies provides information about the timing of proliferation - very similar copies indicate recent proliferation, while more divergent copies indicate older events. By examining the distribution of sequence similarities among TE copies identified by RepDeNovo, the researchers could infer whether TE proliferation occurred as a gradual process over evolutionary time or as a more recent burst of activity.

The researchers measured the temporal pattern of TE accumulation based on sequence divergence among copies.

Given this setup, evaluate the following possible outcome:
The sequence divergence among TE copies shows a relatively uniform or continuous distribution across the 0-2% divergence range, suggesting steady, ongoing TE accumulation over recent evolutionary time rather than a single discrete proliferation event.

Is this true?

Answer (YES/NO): NO